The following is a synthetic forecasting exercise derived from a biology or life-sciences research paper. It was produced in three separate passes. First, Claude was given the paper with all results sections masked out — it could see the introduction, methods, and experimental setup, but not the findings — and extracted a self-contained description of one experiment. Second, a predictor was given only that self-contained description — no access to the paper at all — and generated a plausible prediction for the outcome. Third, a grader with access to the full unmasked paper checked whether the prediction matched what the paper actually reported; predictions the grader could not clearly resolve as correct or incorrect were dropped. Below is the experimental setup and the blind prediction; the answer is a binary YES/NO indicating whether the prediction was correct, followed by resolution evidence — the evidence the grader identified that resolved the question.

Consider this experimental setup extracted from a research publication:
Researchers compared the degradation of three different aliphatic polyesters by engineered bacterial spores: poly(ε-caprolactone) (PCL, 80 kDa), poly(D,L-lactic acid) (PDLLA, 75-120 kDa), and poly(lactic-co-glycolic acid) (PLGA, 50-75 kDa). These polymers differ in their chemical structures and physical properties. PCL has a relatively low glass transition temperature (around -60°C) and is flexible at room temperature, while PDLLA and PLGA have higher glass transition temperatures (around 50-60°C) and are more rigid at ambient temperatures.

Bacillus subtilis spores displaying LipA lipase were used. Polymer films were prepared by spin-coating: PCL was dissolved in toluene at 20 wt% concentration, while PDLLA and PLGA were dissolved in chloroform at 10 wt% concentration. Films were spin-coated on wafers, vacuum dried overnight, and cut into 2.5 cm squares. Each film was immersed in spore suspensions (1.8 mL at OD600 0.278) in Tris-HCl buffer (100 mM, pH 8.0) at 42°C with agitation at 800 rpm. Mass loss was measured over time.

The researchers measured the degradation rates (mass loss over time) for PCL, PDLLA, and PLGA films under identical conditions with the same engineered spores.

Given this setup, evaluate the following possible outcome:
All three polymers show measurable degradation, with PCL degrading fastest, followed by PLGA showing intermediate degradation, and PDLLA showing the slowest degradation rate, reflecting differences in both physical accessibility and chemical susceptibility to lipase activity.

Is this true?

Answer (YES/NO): NO